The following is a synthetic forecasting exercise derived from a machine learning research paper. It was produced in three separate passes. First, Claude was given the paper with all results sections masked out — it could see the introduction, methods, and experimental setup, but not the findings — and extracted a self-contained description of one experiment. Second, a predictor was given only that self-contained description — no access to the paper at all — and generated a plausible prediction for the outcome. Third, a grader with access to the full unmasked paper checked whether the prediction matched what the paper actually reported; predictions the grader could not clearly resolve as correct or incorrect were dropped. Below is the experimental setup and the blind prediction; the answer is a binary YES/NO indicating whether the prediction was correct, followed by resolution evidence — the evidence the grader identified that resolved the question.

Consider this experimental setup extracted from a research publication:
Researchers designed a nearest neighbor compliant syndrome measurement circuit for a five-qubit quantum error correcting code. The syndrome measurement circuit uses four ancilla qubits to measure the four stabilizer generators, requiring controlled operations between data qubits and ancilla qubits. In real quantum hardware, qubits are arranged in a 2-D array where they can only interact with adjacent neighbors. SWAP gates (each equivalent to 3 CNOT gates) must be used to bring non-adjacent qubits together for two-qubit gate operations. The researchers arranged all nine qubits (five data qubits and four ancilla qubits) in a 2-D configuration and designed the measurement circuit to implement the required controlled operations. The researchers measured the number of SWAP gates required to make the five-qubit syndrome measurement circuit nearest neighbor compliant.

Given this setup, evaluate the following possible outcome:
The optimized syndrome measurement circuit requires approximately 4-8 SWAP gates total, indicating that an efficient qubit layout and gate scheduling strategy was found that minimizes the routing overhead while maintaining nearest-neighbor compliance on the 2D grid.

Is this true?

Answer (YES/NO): YES